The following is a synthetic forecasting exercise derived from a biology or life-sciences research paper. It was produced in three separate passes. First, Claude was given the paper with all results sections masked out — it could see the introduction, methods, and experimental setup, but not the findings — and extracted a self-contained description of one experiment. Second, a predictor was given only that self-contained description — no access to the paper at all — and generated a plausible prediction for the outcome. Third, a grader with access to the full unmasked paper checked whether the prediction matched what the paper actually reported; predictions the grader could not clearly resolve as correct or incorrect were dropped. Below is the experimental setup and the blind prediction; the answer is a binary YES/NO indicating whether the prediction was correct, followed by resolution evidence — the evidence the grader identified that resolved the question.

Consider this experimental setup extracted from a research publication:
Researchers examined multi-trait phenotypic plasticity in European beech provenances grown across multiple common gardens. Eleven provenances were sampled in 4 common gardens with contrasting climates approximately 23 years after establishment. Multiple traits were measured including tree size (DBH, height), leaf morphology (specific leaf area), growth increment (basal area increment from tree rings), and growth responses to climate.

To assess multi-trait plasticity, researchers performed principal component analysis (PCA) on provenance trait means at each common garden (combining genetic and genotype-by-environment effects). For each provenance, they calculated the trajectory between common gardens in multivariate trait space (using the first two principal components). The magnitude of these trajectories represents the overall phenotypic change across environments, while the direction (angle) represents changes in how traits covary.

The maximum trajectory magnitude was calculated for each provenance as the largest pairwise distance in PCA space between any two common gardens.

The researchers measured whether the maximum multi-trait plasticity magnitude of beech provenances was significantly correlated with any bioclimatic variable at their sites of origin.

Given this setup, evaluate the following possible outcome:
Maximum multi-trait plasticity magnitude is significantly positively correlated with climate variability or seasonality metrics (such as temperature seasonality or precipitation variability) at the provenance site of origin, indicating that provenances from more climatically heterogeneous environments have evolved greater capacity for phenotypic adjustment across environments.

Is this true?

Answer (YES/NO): NO